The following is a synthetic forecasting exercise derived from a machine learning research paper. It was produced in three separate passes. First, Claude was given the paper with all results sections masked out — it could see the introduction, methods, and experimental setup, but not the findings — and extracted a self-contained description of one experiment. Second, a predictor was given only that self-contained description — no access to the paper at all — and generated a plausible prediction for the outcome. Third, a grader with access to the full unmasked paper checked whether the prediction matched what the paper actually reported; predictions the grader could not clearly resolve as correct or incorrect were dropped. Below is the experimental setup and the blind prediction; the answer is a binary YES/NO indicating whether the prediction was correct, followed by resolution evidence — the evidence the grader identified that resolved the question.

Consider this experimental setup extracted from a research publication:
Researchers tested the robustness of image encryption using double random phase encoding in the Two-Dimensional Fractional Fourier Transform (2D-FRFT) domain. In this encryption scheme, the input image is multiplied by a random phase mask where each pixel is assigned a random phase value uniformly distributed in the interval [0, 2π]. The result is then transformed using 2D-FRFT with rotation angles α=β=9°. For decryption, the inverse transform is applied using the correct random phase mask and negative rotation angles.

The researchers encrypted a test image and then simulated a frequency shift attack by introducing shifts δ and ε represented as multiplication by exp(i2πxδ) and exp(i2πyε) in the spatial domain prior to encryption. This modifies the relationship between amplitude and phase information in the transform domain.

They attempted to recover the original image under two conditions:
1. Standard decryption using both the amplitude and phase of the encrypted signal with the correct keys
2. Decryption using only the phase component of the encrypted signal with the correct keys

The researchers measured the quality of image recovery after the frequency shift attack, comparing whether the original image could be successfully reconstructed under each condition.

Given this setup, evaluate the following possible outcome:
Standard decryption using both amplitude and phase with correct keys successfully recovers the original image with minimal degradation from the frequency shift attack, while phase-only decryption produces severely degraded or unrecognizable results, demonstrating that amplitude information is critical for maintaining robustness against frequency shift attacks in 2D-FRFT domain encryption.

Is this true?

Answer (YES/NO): NO